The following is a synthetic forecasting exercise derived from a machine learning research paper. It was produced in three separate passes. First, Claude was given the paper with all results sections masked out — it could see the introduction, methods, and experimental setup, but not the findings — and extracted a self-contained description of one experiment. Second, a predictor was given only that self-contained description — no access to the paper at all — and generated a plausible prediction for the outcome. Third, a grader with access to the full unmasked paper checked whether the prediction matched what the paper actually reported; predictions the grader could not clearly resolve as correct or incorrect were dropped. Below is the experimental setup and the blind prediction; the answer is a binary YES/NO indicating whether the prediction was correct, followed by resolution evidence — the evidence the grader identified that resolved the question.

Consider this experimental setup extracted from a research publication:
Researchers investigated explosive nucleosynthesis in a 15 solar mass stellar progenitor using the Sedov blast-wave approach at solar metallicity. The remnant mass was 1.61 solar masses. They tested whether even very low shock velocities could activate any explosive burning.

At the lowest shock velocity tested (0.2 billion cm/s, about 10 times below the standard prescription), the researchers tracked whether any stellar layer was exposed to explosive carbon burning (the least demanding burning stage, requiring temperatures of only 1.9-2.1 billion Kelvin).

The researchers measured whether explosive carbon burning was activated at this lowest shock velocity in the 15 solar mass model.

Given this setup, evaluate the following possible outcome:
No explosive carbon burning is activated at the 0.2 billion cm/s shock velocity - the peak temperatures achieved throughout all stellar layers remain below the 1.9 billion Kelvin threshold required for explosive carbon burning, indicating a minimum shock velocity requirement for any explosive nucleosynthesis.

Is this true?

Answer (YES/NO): YES